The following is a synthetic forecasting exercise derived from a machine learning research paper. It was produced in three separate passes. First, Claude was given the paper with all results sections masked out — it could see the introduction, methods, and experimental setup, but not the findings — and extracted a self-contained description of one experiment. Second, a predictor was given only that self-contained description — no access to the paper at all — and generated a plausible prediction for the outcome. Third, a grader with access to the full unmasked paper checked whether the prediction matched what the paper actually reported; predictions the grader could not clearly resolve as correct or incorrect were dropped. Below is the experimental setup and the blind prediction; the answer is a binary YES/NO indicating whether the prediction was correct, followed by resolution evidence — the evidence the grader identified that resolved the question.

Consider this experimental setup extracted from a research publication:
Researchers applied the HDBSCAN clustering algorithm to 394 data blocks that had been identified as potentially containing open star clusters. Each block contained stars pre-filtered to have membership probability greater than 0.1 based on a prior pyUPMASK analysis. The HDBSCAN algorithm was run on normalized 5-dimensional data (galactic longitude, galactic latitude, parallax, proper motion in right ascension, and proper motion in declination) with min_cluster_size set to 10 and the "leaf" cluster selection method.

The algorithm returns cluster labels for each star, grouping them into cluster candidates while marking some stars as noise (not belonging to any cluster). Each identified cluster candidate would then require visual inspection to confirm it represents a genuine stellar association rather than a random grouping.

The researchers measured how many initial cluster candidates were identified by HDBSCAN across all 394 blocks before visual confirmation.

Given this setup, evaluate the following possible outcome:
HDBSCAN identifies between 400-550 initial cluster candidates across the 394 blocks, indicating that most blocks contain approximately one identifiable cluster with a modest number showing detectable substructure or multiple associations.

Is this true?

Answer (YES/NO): NO